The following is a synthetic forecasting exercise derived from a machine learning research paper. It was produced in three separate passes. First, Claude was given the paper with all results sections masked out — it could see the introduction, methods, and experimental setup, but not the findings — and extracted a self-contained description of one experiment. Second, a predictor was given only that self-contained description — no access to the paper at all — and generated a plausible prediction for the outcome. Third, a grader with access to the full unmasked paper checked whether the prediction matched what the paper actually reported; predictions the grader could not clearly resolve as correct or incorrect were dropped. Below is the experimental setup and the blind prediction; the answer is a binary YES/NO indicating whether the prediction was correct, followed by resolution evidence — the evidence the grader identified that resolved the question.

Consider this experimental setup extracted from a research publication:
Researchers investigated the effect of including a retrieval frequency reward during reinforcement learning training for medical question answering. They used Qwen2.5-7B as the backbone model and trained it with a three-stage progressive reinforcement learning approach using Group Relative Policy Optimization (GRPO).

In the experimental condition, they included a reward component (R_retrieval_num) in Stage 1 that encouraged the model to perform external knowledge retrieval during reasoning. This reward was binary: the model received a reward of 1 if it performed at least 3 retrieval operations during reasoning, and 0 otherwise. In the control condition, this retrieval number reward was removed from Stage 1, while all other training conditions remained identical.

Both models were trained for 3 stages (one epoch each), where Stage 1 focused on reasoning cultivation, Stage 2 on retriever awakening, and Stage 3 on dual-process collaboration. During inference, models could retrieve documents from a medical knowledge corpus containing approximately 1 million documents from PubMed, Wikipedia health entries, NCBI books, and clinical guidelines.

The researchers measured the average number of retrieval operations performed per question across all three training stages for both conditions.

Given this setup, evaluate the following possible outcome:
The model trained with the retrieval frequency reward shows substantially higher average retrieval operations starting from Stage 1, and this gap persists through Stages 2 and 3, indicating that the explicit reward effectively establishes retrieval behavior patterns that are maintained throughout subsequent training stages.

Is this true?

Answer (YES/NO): YES